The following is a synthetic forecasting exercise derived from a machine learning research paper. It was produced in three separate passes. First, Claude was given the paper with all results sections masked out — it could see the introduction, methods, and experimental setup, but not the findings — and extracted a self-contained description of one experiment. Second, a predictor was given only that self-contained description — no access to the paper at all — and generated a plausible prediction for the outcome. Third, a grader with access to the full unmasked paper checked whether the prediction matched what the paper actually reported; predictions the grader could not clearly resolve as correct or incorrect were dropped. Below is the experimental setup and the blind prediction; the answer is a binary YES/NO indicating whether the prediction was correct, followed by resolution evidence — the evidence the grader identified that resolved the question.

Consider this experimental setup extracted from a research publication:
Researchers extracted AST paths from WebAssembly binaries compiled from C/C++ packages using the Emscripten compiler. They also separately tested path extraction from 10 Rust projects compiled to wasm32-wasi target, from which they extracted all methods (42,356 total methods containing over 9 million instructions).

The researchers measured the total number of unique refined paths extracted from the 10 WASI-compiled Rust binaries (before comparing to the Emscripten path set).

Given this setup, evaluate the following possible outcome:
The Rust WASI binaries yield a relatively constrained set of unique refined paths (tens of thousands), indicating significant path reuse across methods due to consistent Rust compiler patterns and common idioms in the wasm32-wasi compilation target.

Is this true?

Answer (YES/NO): NO